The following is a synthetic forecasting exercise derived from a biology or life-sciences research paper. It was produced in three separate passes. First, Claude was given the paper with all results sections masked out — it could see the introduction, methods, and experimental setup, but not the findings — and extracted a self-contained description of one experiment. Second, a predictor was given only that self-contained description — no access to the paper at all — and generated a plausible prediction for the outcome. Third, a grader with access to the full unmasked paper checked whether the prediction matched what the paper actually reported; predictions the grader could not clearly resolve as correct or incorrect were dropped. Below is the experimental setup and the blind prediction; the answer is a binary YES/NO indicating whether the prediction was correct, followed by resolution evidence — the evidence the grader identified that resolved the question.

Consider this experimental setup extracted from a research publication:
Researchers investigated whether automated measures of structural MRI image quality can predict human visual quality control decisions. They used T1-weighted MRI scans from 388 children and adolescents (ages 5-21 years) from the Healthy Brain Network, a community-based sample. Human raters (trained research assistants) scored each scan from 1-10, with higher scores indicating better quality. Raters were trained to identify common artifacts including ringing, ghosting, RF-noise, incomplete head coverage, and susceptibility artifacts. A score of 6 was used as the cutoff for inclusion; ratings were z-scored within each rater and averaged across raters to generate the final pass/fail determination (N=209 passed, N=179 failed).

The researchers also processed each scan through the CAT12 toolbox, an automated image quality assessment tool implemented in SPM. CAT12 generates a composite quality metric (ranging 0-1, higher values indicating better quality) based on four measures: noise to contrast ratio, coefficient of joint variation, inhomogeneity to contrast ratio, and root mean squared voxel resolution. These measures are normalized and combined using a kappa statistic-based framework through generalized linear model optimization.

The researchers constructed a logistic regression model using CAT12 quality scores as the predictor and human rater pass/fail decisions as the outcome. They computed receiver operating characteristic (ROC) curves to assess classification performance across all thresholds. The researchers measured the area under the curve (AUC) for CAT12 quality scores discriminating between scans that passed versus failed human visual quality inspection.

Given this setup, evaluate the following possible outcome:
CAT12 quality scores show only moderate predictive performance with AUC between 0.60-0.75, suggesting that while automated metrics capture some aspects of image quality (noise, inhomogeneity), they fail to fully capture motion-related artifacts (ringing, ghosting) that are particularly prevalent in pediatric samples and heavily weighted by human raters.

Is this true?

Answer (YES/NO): NO